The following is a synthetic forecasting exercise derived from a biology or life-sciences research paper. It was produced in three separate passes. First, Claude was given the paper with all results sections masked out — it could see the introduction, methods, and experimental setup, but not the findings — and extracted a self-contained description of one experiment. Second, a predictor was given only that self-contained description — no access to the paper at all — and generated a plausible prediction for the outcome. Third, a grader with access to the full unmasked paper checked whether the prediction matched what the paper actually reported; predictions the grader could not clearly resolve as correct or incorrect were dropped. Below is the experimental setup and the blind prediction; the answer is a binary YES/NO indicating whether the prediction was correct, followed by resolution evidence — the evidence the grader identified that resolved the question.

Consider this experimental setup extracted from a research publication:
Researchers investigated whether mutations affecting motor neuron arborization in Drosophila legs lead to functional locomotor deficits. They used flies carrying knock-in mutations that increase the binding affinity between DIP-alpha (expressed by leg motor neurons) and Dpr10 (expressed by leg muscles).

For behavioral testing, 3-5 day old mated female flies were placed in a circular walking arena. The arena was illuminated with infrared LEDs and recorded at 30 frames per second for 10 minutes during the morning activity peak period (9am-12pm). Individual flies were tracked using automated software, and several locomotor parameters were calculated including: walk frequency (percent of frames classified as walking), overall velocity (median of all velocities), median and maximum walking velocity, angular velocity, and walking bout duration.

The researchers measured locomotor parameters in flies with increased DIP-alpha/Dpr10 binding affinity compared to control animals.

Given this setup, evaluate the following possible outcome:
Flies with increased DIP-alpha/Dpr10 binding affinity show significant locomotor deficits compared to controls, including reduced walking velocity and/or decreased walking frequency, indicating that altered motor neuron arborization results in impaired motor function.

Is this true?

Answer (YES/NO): YES